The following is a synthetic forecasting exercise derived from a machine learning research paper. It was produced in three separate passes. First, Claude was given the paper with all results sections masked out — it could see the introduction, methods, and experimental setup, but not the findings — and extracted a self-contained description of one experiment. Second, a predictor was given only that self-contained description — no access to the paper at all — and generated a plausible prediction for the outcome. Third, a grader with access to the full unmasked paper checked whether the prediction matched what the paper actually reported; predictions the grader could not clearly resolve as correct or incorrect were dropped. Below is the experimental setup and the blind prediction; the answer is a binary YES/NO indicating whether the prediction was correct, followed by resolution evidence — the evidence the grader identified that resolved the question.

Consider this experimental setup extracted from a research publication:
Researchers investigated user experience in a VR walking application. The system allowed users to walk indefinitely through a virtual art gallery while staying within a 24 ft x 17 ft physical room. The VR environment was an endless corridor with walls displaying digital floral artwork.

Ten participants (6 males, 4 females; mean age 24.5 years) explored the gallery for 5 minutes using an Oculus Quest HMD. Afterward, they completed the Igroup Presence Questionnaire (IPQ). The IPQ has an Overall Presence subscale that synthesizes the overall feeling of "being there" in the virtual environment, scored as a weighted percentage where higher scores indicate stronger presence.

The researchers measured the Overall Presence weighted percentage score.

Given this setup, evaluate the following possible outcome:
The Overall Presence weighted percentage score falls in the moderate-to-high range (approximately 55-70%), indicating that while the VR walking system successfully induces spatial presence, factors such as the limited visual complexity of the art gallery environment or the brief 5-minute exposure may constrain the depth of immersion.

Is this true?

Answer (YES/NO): YES